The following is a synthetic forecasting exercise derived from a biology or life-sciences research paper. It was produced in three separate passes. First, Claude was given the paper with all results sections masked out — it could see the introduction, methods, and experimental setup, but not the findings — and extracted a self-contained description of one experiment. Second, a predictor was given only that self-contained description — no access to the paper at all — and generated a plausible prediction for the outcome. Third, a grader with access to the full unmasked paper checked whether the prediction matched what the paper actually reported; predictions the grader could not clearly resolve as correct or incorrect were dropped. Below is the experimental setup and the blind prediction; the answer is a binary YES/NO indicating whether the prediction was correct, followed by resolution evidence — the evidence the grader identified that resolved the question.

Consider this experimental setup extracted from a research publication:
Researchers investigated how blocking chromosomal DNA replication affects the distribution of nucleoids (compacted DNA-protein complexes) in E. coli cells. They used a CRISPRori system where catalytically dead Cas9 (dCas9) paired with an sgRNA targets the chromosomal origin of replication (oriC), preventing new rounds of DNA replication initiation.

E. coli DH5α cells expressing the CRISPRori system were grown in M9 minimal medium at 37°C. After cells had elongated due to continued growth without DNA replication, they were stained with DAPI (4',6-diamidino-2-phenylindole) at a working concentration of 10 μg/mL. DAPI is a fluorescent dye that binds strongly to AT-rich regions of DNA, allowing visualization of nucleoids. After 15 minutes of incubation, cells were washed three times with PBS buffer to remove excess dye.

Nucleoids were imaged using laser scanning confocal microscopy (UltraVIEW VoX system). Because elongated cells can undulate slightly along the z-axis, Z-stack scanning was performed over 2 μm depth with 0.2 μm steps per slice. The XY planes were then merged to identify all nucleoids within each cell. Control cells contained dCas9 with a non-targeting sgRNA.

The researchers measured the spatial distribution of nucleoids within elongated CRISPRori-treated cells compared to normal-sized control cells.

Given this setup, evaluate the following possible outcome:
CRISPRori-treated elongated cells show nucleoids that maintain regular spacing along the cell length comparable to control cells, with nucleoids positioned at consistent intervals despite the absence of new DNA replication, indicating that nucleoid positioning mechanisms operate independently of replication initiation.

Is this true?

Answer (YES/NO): NO